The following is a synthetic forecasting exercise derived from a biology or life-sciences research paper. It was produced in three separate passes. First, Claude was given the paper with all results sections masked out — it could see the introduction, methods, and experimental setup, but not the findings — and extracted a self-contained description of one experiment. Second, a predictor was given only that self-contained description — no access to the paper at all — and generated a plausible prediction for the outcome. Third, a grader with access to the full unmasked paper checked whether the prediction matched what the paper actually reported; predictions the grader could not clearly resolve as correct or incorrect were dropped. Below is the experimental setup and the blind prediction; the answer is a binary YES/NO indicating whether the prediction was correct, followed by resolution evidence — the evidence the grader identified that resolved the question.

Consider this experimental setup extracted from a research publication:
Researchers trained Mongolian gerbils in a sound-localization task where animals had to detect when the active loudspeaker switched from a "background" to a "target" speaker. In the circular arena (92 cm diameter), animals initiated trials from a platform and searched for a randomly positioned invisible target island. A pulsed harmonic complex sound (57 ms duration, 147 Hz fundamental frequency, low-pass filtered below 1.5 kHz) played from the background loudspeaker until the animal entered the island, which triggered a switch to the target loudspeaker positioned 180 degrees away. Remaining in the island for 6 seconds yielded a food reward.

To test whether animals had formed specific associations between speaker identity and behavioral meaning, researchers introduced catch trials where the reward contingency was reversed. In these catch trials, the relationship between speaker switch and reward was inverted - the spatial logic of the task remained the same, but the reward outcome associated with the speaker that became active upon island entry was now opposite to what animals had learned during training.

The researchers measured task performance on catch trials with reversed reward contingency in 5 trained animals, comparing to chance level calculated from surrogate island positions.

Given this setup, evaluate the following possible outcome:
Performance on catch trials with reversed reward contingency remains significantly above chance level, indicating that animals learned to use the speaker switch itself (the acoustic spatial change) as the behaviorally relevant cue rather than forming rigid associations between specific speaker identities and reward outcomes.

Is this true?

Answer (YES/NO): NO